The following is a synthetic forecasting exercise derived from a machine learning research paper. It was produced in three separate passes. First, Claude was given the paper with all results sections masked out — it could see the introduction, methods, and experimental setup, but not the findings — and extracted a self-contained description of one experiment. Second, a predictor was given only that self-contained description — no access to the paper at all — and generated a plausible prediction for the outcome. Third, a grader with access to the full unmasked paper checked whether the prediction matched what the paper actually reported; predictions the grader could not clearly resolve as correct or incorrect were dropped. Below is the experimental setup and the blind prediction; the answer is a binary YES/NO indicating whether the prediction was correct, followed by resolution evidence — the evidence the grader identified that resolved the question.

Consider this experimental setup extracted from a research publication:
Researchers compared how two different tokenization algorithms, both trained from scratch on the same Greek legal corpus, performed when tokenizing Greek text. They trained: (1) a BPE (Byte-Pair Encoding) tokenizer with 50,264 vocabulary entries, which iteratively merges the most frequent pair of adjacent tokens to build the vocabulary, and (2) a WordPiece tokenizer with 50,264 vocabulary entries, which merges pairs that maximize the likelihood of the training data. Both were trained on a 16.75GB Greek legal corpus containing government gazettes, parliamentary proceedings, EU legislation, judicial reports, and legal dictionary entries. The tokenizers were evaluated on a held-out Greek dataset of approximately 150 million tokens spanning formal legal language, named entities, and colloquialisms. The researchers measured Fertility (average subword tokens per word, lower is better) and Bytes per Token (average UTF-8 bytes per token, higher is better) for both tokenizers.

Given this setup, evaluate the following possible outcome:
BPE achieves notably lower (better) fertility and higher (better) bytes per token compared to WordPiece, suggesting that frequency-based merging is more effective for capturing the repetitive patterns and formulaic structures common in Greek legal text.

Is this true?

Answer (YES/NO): NO